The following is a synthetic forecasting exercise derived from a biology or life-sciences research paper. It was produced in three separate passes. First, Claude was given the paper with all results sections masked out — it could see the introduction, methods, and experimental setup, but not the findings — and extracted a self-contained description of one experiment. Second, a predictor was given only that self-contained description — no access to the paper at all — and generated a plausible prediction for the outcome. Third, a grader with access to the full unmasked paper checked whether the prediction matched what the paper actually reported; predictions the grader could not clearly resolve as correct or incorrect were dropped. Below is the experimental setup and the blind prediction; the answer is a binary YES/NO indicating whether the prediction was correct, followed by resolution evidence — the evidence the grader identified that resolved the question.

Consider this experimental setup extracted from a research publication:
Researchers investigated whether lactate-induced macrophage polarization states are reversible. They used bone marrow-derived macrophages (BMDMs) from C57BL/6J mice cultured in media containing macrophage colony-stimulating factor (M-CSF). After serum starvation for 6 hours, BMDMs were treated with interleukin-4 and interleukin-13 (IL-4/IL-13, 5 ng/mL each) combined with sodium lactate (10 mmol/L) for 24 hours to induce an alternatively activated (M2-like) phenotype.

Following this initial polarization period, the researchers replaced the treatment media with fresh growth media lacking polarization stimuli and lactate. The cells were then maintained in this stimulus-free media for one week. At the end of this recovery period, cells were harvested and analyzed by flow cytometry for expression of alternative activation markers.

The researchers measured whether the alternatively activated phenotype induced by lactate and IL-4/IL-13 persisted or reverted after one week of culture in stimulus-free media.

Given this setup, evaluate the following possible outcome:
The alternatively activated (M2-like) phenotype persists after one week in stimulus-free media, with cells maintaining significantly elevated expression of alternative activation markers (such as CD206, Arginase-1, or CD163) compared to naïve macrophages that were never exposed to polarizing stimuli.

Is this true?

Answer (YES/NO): NO